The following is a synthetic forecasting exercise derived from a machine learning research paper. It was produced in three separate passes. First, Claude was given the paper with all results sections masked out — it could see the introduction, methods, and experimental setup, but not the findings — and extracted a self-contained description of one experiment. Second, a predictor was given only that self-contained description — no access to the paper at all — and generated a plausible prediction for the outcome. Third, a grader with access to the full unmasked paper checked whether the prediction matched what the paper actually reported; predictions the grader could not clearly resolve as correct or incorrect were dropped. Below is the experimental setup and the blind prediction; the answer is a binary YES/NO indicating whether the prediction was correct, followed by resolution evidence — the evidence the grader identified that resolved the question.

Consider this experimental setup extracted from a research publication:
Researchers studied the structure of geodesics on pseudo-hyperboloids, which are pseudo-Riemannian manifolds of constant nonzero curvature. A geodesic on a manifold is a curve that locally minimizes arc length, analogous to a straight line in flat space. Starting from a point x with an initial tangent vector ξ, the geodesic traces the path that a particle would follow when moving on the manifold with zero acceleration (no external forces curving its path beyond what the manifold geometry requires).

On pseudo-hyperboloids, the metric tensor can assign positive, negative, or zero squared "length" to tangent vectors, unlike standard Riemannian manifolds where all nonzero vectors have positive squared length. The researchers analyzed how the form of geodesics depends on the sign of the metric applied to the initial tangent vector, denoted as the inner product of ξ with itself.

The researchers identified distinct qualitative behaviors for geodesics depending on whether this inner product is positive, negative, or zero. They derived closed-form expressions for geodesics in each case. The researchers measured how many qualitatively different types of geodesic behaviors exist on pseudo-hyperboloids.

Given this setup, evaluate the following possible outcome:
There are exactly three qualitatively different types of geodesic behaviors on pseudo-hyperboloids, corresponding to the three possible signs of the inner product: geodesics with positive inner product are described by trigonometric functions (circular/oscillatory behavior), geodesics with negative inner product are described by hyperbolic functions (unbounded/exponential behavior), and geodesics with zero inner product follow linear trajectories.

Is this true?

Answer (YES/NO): NO